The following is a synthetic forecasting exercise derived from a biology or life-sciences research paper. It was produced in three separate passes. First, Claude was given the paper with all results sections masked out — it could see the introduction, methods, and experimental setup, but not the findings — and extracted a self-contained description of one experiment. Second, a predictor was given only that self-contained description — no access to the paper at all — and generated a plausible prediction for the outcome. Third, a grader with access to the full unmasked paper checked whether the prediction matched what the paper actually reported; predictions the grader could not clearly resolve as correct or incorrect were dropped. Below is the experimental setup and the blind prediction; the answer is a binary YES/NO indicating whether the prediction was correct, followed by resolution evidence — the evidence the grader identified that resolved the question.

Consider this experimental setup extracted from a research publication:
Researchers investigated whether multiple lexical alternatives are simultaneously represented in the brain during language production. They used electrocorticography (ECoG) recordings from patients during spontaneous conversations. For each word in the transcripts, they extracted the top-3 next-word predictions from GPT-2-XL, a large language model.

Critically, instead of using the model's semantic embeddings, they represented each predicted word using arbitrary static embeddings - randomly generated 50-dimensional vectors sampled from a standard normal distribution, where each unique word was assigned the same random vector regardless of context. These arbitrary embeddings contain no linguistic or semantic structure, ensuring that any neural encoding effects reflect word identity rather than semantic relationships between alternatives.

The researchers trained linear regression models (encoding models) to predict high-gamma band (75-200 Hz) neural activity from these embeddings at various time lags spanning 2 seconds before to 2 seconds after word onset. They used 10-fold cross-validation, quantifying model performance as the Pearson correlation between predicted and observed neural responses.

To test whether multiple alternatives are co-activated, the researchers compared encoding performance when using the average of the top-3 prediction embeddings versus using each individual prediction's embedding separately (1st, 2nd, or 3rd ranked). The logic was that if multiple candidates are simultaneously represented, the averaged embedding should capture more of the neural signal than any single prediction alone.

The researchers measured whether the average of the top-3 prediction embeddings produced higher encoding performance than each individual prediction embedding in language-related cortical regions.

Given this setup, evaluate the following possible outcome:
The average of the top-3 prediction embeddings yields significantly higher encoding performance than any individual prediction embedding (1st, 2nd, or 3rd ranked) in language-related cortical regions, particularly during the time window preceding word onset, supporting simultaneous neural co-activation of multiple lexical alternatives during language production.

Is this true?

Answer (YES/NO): YES